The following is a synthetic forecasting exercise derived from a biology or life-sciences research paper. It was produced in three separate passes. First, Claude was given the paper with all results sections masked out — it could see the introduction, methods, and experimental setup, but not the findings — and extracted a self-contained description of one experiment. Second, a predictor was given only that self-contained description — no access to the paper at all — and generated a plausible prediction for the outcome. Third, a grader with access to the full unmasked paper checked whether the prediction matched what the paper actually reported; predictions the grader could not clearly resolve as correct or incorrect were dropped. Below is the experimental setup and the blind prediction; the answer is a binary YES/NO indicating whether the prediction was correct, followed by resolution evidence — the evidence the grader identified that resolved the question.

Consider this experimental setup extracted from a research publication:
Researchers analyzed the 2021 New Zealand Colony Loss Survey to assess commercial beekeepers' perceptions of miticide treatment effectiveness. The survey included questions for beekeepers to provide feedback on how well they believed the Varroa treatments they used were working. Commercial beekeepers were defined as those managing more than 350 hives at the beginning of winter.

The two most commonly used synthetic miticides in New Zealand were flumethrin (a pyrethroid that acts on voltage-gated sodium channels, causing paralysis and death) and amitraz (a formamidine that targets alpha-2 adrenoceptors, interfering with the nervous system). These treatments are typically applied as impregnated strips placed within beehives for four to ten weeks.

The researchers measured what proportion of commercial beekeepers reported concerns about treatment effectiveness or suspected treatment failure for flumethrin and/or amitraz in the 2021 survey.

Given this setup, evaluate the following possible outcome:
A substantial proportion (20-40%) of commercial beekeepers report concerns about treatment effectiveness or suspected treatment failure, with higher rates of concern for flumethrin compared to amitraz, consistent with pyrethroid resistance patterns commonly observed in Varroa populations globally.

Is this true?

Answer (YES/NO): NO